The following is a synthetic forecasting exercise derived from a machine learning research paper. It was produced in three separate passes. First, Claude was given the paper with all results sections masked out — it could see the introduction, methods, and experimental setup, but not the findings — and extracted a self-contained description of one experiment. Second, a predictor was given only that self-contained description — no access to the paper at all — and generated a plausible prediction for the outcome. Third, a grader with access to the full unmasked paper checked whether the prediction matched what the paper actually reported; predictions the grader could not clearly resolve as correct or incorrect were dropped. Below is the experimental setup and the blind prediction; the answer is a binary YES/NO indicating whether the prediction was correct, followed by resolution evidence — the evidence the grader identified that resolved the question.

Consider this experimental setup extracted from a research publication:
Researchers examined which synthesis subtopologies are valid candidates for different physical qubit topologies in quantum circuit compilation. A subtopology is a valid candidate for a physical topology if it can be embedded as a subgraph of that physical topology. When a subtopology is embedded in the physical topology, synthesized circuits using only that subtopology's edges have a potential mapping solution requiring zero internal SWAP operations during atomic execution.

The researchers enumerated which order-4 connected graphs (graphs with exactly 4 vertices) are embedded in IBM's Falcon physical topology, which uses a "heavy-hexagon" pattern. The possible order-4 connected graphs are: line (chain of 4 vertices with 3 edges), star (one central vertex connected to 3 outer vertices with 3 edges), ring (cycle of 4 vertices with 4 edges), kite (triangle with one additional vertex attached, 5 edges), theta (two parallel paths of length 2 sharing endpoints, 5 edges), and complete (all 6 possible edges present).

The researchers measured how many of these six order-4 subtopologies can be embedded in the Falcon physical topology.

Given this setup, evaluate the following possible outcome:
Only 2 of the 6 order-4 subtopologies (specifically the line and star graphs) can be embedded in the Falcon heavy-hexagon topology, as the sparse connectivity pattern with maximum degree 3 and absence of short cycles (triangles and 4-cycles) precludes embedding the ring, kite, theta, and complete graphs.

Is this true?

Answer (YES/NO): YES